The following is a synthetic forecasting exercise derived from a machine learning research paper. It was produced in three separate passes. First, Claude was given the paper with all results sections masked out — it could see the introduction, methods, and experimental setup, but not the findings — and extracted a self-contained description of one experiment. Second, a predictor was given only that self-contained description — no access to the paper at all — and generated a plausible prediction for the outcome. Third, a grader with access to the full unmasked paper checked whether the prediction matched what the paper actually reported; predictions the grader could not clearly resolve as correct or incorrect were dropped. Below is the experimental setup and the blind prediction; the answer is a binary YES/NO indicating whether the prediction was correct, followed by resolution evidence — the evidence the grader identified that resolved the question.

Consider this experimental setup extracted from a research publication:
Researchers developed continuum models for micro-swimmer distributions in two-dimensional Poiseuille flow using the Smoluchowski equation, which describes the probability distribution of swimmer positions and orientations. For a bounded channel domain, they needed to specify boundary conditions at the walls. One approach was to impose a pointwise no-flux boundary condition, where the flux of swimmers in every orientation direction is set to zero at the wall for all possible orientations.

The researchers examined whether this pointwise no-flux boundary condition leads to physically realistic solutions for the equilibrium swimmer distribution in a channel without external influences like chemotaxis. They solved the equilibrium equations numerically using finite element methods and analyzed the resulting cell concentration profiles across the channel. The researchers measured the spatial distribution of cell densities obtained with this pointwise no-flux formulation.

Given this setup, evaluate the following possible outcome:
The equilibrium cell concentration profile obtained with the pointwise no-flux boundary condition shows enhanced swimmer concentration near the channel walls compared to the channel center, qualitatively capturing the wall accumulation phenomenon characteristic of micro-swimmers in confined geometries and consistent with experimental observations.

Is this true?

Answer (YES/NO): NO